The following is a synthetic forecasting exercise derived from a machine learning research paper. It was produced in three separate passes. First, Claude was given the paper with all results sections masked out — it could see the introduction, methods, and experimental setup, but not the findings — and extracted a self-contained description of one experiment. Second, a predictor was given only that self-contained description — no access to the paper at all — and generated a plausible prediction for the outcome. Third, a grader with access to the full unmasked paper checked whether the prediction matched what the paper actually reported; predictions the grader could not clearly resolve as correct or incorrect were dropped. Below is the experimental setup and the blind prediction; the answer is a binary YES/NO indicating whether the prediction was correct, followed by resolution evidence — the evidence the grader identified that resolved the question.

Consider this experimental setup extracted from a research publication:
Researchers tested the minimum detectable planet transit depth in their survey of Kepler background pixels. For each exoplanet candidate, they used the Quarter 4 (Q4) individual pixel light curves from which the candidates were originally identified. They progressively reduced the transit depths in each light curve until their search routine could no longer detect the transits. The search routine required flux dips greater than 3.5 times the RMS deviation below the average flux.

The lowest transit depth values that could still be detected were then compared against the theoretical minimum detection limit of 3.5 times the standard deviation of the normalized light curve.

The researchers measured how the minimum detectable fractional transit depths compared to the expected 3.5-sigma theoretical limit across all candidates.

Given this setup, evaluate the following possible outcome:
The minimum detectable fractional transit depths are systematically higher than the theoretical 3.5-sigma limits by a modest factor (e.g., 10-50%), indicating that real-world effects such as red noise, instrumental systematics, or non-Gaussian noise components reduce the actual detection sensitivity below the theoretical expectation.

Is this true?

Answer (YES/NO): NO